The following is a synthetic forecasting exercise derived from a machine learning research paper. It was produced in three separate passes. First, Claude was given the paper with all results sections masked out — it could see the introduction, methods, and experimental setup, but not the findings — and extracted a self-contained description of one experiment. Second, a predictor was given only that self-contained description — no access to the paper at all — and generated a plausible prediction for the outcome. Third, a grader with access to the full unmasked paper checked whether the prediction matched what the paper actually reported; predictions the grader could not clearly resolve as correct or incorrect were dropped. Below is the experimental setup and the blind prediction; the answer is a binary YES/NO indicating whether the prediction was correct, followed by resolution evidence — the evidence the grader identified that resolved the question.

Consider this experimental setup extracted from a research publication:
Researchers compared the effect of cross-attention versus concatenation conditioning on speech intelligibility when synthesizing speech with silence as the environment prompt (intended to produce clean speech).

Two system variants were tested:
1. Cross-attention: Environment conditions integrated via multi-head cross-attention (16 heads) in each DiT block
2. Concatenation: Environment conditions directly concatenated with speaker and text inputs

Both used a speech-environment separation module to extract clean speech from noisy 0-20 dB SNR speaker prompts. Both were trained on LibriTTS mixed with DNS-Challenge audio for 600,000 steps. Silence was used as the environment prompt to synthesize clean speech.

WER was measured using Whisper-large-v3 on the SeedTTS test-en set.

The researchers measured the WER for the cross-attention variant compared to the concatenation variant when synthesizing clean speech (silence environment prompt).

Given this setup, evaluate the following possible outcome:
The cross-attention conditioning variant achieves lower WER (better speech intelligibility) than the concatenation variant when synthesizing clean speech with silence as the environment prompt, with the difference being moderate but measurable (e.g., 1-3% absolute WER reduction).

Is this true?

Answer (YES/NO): NO